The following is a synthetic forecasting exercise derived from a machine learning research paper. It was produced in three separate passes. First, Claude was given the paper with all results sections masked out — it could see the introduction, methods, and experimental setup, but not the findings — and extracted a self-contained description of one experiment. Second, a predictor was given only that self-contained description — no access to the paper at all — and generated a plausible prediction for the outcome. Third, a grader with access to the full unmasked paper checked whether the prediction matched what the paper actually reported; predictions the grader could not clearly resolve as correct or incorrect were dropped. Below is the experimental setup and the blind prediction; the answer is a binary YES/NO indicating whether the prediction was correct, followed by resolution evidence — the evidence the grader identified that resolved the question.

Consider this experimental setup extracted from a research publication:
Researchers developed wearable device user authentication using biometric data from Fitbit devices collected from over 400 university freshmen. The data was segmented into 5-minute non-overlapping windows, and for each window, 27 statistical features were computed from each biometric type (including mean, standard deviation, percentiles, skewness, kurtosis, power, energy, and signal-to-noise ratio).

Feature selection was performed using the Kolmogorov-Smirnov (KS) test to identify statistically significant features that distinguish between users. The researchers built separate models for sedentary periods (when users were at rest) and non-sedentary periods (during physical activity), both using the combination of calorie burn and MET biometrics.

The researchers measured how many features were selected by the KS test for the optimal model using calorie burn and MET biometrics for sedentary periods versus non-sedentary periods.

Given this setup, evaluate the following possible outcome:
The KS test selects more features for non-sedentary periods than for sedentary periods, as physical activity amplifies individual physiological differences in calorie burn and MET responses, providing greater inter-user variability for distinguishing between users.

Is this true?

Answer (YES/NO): NO